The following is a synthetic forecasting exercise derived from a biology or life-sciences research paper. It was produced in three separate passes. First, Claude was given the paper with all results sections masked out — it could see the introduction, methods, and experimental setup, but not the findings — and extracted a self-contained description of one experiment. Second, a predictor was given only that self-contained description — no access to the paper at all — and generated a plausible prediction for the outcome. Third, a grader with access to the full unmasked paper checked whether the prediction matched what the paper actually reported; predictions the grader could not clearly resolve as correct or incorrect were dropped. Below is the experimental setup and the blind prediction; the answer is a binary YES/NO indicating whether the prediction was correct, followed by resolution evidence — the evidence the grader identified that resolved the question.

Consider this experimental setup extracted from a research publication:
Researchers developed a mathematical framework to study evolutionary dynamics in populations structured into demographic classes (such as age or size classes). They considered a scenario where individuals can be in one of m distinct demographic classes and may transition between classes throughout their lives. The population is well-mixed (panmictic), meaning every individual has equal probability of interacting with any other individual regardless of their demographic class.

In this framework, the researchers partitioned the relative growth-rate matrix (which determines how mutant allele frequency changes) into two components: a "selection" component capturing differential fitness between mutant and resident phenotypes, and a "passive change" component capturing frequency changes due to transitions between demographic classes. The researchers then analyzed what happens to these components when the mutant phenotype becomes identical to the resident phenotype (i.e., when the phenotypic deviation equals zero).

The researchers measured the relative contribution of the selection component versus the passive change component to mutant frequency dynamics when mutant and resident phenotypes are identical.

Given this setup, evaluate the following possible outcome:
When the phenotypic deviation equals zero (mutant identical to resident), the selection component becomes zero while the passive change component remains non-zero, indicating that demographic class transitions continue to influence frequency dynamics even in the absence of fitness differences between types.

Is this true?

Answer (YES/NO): YES